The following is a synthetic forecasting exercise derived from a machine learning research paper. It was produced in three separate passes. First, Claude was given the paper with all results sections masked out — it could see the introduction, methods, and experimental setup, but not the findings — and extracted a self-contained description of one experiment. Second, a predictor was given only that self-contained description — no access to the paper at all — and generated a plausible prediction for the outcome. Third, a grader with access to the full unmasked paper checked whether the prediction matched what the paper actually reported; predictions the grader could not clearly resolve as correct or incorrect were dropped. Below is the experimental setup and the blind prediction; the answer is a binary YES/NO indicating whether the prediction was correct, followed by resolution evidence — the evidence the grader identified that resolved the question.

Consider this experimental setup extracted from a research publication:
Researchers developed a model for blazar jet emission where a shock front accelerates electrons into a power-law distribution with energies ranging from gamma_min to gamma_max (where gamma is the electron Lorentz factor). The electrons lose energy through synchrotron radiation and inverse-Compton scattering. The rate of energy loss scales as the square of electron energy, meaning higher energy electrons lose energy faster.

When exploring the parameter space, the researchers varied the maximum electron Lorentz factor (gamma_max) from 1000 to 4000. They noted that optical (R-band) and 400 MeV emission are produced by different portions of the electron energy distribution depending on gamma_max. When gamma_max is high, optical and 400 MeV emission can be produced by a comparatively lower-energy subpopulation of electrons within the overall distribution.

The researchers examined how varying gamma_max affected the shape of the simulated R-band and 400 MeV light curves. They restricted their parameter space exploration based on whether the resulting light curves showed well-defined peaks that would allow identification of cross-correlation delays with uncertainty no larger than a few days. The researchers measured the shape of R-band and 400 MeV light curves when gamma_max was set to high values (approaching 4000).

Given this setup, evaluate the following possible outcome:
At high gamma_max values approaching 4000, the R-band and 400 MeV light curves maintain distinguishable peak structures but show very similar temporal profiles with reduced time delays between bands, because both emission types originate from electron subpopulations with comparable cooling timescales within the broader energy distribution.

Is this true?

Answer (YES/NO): NO